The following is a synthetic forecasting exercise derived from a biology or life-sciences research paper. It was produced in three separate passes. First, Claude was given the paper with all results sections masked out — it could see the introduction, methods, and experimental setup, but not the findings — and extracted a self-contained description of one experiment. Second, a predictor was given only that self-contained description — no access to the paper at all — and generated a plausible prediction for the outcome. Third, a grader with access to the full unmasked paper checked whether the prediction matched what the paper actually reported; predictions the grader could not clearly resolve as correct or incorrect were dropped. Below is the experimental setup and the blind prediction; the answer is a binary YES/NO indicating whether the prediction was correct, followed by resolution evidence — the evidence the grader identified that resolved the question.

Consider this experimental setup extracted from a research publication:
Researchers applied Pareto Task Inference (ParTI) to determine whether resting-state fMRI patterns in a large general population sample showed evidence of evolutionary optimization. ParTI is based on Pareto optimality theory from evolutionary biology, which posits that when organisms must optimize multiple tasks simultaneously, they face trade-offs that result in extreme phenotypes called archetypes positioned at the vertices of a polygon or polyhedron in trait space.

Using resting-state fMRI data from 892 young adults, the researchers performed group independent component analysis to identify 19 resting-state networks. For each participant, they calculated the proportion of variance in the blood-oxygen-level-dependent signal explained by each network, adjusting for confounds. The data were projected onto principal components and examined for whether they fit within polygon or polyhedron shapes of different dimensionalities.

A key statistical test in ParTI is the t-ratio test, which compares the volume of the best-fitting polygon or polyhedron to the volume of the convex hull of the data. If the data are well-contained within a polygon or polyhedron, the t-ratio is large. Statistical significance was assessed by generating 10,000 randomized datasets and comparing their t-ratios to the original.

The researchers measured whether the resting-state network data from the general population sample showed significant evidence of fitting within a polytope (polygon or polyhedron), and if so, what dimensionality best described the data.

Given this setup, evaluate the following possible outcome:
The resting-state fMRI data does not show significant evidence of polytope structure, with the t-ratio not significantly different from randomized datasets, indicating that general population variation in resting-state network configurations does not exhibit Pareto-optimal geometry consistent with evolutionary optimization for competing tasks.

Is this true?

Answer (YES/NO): NO